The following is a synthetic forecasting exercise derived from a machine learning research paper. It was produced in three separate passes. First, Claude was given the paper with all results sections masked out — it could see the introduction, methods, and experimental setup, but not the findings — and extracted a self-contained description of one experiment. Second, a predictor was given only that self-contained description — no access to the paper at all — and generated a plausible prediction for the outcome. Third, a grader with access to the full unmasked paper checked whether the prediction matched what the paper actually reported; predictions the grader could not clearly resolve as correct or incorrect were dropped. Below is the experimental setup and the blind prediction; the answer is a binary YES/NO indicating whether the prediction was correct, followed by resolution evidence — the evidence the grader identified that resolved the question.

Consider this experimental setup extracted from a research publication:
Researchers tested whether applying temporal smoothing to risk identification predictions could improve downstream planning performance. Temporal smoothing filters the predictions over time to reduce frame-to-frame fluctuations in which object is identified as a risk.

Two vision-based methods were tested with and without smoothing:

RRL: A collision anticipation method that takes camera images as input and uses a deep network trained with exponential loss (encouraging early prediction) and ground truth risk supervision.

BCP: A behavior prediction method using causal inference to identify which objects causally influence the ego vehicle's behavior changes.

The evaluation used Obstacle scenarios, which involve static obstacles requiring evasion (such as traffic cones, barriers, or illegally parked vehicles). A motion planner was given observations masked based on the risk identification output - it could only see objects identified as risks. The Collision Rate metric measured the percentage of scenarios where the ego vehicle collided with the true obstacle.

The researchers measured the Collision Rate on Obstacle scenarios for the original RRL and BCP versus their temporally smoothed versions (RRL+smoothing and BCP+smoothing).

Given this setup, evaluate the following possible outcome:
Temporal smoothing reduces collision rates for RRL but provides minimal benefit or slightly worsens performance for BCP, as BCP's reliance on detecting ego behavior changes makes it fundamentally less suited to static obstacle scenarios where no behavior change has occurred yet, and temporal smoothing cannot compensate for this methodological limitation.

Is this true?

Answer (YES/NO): NO